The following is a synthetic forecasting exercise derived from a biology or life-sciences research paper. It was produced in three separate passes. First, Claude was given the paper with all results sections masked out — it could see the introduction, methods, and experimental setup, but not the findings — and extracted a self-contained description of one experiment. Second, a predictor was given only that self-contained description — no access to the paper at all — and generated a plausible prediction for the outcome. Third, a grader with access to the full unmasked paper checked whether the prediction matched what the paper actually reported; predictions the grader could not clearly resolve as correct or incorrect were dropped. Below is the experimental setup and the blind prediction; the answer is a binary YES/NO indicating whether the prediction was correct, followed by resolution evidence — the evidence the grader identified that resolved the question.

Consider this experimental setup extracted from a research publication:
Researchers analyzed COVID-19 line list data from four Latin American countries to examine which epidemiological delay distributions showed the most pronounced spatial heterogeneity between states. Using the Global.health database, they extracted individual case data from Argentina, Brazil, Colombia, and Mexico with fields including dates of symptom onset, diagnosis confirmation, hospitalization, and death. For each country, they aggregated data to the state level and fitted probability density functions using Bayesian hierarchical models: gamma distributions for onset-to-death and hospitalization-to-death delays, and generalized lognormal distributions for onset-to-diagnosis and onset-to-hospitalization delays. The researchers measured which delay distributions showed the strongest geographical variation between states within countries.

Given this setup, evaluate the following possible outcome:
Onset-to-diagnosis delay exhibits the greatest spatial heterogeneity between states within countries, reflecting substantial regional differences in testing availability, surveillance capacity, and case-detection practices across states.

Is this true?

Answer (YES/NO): NO